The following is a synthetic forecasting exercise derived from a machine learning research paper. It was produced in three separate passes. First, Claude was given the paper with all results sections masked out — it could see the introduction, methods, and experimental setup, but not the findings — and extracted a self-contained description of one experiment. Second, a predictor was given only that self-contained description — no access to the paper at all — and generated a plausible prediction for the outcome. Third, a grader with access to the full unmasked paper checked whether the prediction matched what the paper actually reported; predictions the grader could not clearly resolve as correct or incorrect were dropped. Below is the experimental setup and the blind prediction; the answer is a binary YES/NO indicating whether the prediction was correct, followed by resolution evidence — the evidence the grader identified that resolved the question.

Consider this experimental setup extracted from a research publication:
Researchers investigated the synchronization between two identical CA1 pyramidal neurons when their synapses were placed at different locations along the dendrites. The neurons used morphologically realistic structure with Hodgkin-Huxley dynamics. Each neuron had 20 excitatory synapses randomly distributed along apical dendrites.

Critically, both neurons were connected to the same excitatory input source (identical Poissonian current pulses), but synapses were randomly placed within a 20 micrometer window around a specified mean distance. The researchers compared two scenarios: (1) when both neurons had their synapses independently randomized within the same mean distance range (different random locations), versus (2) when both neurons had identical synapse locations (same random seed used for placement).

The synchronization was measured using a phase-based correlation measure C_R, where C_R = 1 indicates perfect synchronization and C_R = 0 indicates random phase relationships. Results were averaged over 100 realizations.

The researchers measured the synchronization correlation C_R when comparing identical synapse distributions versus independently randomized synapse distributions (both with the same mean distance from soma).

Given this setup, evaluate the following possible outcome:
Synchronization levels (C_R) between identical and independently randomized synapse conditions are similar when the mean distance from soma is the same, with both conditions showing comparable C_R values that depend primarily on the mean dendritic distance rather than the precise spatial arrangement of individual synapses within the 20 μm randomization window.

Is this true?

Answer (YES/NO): NO